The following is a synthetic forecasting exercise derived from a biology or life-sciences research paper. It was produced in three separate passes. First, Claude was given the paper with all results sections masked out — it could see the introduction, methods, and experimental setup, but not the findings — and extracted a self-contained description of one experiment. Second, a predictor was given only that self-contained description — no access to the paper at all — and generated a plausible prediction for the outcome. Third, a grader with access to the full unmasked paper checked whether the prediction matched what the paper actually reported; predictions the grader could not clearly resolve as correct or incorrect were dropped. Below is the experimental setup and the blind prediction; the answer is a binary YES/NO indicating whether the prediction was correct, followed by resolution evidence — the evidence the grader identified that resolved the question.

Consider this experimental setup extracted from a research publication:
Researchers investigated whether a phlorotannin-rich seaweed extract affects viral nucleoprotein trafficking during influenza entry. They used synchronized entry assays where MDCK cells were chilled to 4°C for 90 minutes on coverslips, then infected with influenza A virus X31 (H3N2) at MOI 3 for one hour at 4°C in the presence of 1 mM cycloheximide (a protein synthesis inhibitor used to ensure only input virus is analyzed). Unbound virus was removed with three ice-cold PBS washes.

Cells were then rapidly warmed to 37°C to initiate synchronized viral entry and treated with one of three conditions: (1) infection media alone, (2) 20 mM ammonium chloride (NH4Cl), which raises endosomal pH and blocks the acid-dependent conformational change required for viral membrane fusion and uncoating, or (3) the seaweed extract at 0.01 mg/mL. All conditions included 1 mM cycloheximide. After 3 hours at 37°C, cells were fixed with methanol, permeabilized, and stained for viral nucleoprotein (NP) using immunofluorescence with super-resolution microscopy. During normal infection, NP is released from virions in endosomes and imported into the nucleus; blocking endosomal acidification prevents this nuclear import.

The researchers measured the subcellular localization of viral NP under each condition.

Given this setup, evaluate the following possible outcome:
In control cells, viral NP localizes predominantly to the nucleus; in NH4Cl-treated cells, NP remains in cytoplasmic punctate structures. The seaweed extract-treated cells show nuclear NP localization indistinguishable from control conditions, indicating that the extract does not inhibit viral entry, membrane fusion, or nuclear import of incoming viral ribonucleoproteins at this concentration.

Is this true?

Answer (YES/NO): NO